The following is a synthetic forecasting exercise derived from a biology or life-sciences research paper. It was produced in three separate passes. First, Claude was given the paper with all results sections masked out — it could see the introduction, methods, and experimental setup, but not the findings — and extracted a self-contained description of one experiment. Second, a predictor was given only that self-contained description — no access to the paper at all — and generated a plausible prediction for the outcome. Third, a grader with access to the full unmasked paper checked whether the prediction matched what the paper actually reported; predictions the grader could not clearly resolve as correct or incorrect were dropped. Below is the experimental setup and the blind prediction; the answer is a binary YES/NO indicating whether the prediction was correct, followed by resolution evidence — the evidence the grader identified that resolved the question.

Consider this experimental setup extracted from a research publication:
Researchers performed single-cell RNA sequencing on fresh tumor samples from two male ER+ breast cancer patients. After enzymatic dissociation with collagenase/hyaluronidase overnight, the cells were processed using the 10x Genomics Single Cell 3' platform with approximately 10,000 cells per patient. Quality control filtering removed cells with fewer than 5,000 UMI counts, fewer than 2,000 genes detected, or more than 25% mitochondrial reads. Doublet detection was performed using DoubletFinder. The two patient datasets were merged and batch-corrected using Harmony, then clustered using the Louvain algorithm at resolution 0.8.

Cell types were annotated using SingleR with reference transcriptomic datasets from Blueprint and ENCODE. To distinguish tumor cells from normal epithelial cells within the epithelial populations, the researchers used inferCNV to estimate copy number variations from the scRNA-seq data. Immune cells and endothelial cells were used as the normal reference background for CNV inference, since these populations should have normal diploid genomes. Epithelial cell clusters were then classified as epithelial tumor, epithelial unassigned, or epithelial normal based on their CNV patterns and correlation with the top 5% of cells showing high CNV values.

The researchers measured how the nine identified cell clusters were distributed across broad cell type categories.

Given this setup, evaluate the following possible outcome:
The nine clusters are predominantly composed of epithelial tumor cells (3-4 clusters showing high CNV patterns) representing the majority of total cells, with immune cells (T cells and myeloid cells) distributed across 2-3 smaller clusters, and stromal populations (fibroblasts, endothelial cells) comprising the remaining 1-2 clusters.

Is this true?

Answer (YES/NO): NO